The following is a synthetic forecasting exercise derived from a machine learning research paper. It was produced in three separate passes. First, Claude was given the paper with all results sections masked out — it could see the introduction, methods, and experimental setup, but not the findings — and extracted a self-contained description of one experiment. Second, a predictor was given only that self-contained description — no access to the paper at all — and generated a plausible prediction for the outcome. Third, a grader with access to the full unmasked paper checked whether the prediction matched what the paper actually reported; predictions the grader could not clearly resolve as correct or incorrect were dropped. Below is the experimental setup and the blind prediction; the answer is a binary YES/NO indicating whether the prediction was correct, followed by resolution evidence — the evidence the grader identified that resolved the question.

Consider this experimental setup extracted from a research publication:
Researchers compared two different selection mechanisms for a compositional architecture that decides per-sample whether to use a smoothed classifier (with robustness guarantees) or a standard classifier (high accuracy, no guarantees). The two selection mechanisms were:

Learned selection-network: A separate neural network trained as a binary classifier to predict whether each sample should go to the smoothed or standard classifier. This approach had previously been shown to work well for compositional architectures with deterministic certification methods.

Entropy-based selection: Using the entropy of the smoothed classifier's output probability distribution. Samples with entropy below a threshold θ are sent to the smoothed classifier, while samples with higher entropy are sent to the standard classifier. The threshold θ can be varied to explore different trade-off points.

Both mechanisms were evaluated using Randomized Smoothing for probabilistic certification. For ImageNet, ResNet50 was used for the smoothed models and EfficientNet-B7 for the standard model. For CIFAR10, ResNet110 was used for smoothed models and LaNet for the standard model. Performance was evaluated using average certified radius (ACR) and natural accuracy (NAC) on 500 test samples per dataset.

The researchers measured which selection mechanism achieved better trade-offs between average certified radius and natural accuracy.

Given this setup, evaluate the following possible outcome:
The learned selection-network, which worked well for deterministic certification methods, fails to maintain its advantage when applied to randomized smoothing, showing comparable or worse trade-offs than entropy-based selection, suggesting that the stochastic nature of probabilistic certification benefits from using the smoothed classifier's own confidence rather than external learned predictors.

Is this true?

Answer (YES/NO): YES